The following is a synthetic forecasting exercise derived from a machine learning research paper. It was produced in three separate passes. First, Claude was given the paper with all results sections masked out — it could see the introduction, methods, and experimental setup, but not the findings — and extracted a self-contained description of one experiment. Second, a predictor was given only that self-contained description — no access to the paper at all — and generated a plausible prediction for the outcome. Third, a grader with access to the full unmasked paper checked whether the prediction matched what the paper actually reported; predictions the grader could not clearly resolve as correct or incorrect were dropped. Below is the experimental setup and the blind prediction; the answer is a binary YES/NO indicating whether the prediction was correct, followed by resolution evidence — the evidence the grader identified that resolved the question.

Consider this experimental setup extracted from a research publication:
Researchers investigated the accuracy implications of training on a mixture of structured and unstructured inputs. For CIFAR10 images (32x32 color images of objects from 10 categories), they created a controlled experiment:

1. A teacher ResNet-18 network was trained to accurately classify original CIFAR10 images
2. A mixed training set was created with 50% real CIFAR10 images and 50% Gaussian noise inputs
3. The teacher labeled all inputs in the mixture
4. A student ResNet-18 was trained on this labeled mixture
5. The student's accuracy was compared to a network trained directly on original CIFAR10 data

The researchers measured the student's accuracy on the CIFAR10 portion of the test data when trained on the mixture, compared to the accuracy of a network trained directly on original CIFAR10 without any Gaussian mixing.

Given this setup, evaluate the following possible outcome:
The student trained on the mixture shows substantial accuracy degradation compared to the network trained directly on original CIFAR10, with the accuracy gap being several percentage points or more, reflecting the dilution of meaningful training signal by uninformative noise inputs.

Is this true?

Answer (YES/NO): NO